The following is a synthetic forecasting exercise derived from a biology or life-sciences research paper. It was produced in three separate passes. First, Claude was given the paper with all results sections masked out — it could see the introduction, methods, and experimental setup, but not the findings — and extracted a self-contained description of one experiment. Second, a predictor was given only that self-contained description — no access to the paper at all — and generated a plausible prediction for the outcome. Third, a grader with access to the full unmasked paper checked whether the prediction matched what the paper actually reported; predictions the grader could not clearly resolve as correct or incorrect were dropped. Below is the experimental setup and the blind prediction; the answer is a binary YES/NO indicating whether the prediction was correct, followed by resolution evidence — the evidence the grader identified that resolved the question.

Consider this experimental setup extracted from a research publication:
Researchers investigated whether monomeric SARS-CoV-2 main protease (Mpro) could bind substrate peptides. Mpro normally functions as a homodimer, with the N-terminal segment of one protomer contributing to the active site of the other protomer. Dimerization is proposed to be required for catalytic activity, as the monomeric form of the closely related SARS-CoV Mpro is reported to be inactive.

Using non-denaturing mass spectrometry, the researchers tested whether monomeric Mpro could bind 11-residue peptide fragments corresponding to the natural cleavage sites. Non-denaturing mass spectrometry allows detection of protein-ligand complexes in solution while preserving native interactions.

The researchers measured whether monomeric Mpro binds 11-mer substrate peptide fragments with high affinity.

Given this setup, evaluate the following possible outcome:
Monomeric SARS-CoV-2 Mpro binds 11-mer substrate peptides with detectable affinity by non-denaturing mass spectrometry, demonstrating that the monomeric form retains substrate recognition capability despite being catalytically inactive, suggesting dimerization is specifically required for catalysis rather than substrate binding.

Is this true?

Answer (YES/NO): NO